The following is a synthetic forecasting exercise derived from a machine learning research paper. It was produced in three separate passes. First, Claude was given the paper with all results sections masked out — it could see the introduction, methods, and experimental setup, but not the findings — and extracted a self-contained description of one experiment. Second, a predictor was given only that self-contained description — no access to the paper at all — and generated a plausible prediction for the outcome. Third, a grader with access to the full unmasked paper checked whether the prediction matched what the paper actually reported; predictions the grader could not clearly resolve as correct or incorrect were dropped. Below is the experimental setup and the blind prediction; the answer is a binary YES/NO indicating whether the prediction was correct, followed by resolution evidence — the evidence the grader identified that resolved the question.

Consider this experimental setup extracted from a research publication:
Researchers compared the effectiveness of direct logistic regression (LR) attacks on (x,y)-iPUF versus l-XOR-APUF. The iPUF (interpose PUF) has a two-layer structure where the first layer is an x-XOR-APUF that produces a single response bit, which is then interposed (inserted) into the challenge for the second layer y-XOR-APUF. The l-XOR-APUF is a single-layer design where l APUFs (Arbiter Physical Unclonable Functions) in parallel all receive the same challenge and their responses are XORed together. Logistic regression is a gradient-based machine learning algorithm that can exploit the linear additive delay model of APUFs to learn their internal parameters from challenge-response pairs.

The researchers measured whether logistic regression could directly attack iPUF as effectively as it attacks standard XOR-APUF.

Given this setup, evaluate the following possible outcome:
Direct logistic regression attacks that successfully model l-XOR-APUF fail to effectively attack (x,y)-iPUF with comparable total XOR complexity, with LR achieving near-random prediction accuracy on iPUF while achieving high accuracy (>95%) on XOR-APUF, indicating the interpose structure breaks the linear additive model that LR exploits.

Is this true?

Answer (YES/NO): NO